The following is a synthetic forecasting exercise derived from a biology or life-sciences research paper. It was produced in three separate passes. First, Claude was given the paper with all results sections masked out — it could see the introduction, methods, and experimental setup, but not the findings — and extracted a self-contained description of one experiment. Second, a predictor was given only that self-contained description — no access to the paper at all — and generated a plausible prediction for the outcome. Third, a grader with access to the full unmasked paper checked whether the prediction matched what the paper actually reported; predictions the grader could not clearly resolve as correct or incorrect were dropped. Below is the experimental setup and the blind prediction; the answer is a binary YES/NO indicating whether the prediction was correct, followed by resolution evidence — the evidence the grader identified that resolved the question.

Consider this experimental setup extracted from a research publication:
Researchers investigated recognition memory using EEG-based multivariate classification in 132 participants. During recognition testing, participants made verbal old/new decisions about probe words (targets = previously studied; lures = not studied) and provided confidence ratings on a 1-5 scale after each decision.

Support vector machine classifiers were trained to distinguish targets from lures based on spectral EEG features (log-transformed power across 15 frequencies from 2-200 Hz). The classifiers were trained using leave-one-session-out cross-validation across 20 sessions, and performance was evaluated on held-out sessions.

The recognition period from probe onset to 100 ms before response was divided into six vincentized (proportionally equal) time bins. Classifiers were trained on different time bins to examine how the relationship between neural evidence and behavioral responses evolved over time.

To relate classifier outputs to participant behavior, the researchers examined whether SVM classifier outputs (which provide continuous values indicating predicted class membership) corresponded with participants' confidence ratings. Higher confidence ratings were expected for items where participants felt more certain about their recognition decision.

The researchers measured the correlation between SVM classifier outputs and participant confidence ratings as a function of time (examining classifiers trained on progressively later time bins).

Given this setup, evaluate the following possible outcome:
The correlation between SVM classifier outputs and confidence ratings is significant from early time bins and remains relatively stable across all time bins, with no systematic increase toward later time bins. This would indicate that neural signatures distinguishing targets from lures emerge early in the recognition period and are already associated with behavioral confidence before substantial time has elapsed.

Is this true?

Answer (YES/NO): NO